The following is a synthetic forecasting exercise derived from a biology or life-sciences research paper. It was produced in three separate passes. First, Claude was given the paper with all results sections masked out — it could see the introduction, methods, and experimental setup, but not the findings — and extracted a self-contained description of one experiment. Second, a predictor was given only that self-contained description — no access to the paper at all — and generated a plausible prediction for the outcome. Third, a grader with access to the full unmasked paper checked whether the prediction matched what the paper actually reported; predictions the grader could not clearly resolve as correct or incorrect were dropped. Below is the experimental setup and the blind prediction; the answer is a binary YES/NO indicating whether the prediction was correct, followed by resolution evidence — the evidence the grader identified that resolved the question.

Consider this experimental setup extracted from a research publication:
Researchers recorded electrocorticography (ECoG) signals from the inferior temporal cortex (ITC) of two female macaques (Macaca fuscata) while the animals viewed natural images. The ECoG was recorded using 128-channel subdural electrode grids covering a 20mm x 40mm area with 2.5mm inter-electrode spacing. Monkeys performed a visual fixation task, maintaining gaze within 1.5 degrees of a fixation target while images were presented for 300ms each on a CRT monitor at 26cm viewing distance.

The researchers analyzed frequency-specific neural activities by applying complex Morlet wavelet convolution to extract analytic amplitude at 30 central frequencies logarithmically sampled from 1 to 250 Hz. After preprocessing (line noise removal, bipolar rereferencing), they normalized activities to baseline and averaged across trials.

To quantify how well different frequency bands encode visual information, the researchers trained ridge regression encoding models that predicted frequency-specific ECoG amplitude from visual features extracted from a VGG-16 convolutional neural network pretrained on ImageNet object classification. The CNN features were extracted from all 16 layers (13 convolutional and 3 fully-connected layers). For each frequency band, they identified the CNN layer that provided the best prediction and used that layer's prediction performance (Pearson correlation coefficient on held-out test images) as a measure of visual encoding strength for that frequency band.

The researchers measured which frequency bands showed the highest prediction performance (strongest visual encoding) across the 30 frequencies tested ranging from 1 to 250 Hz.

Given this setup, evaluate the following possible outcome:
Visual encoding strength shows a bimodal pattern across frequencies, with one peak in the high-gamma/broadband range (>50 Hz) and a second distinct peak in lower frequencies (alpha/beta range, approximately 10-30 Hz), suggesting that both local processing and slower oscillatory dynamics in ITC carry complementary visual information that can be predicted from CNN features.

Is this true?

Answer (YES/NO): NO